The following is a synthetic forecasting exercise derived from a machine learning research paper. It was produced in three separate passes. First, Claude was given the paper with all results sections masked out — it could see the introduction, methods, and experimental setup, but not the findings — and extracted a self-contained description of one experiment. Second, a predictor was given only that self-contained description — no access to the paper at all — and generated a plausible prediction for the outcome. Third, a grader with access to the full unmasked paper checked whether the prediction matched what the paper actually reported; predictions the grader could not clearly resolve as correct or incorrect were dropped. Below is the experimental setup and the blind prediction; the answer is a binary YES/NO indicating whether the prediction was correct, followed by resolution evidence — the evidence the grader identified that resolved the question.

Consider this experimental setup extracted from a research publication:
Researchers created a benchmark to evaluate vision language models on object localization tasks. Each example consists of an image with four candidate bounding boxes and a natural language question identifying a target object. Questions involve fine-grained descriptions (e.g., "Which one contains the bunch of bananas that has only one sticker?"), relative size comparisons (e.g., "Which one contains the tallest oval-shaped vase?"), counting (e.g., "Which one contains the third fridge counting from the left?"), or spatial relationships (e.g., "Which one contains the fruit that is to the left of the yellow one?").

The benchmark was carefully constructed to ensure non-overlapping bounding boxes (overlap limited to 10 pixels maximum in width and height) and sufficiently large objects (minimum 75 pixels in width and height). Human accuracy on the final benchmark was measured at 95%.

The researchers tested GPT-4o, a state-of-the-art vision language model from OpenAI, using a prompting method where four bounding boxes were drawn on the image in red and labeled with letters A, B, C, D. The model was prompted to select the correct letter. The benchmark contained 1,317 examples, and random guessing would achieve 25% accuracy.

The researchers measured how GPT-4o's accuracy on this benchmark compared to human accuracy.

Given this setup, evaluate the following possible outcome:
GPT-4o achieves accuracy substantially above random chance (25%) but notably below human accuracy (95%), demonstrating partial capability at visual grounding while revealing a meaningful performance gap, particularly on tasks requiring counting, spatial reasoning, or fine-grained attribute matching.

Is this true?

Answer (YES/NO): YES